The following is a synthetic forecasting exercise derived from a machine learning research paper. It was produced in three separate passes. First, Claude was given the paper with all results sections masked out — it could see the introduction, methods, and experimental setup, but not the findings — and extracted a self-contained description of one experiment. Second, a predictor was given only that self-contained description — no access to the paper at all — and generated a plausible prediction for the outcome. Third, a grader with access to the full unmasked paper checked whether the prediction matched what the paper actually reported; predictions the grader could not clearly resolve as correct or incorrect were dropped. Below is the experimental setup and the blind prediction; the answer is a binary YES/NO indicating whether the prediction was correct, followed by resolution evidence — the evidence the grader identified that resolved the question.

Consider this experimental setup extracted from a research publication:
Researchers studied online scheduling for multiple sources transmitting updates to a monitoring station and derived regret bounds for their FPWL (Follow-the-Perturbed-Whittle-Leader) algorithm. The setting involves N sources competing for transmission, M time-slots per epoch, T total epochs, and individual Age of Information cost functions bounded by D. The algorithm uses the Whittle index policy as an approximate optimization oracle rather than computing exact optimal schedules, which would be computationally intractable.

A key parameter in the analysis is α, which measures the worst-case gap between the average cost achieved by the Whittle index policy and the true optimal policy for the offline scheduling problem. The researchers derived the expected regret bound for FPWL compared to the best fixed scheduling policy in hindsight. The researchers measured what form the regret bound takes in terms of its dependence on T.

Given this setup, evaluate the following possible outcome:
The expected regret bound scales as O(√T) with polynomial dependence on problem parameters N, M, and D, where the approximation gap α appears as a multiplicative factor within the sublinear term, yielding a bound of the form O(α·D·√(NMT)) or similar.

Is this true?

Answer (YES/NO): NO